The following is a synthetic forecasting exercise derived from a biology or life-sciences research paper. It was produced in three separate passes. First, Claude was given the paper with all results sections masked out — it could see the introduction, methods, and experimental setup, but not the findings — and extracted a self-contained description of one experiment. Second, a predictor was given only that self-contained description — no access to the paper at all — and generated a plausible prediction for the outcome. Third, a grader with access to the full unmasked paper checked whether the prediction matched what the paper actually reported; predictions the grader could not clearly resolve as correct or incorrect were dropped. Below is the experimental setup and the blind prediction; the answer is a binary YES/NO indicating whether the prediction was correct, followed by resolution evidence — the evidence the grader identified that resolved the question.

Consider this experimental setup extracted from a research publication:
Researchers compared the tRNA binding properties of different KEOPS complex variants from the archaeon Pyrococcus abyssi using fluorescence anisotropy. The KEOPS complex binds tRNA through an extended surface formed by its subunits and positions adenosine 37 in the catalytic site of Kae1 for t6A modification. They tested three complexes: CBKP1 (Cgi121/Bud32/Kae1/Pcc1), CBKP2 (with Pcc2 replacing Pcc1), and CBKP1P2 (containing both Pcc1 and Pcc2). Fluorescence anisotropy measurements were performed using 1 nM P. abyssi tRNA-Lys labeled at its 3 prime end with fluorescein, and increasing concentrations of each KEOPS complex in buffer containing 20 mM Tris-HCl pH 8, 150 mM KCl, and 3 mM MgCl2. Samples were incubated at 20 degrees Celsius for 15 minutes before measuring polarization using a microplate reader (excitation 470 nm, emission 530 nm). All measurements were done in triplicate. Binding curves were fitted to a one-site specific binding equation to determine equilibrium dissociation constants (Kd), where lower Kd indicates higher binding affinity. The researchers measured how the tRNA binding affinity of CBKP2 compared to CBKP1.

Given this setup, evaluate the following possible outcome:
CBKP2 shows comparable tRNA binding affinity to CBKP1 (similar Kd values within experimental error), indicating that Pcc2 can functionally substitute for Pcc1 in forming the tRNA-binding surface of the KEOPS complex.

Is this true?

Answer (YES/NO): NO